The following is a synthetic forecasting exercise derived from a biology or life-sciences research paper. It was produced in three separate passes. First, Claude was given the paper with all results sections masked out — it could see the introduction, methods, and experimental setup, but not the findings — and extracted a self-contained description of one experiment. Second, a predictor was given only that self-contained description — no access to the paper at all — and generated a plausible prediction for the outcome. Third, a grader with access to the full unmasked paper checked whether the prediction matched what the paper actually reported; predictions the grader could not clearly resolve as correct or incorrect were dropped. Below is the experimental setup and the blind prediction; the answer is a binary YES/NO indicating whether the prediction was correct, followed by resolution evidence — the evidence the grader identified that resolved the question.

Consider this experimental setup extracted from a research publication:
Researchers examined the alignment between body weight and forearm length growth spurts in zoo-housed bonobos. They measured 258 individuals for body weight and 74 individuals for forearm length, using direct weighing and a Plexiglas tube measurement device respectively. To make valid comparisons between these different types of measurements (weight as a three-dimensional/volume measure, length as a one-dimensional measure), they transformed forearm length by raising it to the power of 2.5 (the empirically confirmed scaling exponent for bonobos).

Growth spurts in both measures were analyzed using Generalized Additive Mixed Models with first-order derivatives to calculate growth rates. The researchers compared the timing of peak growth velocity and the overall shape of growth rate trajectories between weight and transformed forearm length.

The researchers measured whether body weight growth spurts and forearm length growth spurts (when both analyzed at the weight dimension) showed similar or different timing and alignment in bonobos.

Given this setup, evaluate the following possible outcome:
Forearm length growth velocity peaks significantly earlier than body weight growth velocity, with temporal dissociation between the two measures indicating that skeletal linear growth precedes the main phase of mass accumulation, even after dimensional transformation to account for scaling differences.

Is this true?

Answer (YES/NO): NO